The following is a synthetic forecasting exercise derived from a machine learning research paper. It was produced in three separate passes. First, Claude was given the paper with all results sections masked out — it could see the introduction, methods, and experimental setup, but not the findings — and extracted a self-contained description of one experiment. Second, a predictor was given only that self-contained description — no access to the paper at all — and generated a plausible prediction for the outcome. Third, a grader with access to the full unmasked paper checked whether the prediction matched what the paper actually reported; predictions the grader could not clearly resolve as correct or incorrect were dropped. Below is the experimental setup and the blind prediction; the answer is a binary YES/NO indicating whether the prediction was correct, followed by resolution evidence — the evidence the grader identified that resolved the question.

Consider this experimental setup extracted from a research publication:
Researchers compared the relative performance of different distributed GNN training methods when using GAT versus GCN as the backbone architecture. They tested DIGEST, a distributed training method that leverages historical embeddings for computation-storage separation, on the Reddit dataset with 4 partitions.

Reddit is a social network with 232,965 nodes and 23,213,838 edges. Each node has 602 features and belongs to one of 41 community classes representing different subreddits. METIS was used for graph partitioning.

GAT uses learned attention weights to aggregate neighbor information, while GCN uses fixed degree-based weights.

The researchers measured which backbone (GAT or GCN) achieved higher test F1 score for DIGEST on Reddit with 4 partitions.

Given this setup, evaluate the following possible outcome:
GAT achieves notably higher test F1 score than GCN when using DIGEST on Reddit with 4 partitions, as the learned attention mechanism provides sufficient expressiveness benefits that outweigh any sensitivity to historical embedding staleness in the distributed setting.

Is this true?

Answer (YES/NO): NO